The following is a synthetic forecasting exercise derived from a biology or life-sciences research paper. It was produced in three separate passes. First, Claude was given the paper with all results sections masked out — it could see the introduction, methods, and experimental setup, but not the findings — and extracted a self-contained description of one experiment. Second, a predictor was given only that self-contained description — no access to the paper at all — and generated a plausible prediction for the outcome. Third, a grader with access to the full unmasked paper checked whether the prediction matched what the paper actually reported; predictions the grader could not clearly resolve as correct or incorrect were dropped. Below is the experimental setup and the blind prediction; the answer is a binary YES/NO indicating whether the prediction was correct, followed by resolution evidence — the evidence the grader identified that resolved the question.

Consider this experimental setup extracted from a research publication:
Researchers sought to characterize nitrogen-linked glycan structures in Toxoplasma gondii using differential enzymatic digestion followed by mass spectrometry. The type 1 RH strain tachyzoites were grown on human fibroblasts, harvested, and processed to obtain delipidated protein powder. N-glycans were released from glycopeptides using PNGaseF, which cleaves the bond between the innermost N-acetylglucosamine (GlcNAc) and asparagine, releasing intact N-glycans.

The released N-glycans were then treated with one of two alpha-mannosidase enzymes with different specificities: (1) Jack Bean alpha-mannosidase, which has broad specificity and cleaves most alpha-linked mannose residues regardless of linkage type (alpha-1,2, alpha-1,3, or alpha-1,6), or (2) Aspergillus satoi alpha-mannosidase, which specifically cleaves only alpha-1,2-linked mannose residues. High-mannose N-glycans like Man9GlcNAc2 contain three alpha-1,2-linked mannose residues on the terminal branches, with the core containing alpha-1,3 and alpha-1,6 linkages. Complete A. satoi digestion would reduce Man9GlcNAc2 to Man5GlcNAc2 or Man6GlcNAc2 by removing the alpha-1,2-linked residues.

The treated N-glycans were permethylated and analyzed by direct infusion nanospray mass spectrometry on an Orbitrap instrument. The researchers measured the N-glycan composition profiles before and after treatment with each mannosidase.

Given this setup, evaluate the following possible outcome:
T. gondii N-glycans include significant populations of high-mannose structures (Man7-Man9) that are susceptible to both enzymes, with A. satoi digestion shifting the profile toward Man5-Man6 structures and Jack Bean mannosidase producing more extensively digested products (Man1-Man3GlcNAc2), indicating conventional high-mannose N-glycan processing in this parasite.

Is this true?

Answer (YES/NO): NO